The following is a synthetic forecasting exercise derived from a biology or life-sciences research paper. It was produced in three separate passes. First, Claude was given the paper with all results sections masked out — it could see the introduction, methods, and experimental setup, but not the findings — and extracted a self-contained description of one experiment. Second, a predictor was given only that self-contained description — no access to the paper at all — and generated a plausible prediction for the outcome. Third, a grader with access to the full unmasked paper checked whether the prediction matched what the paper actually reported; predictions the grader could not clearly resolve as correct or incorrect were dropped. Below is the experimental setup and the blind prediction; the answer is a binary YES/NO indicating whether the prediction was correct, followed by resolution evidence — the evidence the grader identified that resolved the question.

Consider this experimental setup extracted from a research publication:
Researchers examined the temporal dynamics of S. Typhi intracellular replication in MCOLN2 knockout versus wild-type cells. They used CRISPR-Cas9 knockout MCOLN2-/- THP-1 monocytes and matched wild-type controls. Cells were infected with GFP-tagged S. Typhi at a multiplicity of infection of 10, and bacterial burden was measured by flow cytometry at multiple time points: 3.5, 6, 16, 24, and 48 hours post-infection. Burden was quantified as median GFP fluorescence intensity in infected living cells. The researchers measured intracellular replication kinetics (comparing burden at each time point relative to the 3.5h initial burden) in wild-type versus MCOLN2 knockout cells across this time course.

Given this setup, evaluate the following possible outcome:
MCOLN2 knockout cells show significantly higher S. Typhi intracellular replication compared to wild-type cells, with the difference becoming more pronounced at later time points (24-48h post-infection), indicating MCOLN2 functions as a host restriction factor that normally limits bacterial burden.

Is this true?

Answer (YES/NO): NO